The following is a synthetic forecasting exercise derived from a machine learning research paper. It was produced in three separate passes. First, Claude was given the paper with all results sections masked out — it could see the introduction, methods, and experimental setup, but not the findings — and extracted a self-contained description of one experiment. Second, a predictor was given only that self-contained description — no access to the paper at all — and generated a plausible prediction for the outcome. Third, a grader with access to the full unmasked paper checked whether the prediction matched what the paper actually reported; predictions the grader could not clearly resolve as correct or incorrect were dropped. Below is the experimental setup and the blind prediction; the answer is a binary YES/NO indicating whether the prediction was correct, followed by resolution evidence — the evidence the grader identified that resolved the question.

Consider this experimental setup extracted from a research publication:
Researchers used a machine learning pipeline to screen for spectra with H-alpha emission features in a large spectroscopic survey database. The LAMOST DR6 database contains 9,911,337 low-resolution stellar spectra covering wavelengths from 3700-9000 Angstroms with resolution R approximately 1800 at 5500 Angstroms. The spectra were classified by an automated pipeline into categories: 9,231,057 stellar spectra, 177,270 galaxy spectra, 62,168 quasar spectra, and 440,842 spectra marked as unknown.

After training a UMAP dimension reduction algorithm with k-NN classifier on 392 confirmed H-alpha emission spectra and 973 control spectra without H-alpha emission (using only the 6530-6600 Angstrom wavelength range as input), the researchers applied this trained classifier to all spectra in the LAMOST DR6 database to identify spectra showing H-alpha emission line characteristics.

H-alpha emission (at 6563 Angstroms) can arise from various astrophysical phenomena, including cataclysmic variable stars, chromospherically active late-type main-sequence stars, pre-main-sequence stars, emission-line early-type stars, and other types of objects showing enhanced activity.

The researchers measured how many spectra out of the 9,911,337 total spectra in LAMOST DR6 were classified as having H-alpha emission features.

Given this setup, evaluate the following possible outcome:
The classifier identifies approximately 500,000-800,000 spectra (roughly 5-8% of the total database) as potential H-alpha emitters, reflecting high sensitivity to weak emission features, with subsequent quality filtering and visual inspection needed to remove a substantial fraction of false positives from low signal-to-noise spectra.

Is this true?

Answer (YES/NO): NO